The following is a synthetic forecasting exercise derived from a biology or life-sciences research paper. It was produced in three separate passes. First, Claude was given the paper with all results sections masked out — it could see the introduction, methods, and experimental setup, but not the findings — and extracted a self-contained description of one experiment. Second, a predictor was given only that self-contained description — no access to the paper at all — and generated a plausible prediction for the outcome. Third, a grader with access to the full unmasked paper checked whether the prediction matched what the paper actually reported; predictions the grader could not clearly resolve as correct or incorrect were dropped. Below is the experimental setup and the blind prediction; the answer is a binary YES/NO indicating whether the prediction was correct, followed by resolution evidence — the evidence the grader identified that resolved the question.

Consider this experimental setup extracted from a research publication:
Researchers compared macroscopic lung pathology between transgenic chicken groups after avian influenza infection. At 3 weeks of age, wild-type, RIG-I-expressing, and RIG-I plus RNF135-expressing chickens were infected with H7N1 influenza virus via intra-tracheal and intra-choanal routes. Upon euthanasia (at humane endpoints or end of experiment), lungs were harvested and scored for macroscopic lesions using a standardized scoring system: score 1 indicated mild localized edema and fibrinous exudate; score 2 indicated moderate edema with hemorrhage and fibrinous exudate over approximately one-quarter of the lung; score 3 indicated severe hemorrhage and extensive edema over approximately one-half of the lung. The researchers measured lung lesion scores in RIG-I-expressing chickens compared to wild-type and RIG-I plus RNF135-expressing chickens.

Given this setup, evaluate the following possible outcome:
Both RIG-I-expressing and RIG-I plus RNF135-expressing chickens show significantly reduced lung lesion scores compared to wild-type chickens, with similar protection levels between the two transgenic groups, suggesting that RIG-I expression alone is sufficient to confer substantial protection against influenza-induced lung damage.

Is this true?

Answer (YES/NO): NO